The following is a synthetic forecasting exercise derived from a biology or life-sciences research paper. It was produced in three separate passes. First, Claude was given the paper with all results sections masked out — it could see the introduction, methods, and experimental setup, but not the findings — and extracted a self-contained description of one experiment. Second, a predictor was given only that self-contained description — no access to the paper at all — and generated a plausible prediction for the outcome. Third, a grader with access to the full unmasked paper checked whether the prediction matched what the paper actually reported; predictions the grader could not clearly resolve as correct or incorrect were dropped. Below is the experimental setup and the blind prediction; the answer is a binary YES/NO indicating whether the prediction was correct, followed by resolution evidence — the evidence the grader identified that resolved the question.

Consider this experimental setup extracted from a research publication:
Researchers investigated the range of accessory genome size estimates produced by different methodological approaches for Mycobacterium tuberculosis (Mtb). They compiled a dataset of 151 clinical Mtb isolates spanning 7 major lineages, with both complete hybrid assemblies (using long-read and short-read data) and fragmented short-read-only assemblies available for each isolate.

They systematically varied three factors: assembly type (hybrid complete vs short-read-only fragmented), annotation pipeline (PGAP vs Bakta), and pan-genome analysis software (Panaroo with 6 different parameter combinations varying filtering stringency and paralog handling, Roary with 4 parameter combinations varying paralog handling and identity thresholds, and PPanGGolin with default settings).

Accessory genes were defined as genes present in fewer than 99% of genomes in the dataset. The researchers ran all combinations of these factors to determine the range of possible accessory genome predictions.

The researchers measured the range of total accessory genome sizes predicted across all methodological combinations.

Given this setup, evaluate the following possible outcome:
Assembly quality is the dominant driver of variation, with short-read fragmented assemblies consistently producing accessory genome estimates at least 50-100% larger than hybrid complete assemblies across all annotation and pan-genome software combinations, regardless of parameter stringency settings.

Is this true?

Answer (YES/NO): NO